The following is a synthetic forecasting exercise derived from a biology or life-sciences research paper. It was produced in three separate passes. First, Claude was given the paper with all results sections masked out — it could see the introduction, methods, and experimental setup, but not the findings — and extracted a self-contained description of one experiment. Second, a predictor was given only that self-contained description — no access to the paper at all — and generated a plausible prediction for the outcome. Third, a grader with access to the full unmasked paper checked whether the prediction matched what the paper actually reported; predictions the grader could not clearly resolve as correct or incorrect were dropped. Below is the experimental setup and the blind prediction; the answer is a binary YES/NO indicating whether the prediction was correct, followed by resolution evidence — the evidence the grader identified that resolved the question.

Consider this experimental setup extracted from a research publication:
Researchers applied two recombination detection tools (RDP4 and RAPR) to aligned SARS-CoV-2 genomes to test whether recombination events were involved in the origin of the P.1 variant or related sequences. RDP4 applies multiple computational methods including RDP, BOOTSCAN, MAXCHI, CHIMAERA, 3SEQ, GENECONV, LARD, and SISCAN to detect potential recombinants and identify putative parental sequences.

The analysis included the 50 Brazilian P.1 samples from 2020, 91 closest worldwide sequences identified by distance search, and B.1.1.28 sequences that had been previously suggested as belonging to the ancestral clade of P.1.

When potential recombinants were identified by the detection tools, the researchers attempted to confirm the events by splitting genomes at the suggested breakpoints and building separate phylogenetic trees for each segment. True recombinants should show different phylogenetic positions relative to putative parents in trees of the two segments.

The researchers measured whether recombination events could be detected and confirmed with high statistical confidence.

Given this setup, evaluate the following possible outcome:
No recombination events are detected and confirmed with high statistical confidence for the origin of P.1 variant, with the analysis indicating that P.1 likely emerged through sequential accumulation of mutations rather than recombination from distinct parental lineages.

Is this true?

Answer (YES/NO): NO